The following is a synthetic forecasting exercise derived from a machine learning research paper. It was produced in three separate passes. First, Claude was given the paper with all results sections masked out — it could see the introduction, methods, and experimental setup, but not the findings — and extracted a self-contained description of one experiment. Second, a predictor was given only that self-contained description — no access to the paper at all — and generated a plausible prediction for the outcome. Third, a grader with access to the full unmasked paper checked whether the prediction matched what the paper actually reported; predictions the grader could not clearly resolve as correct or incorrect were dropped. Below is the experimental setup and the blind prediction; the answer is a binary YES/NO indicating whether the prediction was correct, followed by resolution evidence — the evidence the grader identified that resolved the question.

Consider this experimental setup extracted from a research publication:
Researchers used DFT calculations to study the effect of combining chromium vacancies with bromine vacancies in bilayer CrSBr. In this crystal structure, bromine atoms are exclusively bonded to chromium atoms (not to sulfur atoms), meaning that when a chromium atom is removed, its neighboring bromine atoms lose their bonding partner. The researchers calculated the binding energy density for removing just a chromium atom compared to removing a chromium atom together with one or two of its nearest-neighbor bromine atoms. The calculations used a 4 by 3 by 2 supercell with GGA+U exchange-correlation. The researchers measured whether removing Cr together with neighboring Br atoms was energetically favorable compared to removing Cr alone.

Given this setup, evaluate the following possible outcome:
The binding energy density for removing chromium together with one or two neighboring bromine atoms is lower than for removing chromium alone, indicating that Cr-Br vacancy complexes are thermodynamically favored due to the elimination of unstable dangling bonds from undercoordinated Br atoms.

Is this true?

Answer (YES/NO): YES